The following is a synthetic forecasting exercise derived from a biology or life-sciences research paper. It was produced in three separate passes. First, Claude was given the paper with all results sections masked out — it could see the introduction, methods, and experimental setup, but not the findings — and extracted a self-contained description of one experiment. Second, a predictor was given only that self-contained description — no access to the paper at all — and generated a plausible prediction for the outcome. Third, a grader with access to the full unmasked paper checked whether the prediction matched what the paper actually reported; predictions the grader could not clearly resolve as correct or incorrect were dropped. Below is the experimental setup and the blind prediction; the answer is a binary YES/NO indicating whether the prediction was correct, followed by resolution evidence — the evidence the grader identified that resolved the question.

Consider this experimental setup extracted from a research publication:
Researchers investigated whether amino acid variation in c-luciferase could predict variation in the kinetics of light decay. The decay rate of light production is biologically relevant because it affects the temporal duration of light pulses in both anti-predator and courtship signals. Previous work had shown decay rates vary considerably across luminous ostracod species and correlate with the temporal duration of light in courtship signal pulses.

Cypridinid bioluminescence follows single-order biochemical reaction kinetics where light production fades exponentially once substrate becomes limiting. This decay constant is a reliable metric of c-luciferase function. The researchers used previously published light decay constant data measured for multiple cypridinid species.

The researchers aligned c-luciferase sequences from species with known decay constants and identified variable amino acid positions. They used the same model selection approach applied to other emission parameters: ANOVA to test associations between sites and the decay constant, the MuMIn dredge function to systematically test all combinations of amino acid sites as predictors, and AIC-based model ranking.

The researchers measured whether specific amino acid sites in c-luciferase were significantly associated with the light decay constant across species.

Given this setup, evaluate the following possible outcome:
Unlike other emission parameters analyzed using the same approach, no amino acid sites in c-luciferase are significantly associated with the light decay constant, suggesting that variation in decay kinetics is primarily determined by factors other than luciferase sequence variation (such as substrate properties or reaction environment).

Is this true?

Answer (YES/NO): NO